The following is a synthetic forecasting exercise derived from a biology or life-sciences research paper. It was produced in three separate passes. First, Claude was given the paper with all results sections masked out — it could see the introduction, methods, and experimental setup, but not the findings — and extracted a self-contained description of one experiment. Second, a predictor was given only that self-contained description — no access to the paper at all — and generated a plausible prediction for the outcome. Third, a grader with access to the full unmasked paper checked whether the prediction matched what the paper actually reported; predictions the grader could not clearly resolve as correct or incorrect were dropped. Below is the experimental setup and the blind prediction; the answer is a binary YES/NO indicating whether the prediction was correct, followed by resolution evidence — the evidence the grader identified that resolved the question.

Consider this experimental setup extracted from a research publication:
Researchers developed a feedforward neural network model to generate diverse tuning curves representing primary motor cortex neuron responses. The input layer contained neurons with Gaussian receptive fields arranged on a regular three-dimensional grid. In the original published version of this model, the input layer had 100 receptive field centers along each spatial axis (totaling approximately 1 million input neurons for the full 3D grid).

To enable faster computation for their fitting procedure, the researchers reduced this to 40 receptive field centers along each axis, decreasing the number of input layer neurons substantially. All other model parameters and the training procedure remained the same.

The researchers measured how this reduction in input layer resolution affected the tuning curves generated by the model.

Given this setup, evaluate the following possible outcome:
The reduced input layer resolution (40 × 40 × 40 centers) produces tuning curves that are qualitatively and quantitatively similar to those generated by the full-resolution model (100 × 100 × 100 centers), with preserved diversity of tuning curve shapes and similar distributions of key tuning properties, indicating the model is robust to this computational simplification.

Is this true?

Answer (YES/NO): YES